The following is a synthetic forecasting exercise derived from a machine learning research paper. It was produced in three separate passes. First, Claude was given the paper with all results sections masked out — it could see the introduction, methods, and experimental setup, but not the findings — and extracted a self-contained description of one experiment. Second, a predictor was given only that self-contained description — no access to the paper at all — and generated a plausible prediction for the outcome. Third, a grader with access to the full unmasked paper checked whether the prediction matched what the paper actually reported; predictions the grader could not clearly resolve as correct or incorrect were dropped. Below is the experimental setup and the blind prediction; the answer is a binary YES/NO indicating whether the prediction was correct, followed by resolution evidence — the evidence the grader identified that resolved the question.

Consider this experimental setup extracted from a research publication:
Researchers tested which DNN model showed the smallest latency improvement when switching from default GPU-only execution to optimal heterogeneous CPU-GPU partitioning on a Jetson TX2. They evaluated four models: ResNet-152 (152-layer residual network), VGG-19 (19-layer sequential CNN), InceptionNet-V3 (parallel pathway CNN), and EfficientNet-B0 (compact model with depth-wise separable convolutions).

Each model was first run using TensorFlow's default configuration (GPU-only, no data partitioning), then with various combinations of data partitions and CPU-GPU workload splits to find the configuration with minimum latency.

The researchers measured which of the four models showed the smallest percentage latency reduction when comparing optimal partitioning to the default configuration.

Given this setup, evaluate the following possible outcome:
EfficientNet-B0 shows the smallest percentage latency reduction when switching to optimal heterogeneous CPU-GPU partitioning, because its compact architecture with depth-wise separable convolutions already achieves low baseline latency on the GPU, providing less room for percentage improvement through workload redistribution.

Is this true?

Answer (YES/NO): NO